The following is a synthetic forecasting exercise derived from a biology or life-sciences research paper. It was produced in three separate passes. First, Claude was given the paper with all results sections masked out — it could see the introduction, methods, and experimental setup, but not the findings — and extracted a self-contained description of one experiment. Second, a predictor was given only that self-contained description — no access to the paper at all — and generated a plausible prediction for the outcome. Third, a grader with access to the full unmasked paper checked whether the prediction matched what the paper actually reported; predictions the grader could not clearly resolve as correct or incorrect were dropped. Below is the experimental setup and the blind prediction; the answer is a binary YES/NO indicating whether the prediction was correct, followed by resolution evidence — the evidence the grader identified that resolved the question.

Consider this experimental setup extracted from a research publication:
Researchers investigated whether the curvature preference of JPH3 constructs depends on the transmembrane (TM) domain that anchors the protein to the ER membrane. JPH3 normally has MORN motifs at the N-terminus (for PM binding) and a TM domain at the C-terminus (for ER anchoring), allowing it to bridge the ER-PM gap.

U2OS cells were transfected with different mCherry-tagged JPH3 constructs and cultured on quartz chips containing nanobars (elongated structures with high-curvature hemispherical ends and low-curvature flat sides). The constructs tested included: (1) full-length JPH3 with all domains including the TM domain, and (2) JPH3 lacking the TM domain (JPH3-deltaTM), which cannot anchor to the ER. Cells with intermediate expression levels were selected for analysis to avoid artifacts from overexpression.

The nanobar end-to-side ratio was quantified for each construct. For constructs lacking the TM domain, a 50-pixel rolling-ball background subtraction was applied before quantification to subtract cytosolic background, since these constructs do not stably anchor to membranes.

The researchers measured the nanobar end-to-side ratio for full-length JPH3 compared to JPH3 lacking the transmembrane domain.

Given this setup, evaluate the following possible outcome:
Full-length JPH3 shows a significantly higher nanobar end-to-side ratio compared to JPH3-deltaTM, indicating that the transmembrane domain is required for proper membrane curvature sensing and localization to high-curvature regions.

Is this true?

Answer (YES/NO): NO